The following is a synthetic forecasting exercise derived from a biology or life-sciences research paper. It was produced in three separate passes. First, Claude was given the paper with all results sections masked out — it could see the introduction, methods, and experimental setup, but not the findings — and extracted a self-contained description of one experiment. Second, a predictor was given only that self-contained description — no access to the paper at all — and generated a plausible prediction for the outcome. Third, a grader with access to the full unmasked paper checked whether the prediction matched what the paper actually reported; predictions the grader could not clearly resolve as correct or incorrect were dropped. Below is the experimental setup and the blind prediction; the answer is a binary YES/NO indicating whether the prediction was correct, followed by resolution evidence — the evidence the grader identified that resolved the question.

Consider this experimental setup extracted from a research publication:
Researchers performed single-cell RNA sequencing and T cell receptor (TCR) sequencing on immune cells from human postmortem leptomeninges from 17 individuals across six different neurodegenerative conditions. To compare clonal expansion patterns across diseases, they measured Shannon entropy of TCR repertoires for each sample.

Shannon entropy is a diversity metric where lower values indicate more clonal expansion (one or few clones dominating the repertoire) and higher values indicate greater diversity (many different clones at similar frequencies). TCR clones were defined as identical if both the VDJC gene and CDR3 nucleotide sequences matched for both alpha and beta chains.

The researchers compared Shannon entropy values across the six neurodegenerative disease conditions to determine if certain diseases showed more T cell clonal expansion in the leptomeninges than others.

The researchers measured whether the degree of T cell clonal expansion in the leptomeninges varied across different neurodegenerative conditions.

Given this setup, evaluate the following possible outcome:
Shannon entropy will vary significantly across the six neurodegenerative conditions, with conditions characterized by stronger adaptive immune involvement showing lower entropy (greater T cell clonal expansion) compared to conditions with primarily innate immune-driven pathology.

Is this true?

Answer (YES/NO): NO